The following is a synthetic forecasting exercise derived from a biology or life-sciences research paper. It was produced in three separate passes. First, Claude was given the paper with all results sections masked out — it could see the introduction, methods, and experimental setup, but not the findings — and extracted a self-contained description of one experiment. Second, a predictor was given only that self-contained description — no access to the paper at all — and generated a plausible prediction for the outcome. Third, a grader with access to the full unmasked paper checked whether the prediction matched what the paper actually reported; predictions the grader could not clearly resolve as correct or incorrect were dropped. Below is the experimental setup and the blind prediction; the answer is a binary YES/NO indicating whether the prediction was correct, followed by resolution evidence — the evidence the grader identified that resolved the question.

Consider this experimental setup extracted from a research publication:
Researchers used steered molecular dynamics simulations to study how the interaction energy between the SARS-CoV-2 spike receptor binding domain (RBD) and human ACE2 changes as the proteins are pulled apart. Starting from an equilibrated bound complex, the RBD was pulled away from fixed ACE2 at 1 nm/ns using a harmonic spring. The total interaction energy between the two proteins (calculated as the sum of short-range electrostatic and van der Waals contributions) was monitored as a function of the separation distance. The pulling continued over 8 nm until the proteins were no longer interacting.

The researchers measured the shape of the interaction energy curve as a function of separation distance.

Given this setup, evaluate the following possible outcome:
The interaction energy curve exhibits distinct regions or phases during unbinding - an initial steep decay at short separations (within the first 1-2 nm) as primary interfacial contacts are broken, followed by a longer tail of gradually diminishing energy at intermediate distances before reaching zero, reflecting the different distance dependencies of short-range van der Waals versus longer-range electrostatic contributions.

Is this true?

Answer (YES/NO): NO